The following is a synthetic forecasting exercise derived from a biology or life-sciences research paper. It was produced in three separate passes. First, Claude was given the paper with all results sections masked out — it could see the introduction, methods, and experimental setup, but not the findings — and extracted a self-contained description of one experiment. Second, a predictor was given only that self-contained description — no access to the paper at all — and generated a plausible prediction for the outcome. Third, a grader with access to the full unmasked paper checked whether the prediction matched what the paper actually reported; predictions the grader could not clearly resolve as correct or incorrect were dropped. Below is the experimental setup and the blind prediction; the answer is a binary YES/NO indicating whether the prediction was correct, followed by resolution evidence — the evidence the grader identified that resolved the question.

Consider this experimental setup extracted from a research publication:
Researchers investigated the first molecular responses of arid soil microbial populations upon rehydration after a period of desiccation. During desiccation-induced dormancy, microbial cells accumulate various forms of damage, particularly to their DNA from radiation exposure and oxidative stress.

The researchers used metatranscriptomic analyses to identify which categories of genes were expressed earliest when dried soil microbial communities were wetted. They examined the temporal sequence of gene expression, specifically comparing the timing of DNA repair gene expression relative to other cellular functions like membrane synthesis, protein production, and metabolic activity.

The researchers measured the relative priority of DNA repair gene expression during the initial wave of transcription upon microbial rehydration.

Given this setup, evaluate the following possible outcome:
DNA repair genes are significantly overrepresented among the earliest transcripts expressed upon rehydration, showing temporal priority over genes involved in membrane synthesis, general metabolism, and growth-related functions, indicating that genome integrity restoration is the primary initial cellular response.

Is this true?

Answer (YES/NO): YES